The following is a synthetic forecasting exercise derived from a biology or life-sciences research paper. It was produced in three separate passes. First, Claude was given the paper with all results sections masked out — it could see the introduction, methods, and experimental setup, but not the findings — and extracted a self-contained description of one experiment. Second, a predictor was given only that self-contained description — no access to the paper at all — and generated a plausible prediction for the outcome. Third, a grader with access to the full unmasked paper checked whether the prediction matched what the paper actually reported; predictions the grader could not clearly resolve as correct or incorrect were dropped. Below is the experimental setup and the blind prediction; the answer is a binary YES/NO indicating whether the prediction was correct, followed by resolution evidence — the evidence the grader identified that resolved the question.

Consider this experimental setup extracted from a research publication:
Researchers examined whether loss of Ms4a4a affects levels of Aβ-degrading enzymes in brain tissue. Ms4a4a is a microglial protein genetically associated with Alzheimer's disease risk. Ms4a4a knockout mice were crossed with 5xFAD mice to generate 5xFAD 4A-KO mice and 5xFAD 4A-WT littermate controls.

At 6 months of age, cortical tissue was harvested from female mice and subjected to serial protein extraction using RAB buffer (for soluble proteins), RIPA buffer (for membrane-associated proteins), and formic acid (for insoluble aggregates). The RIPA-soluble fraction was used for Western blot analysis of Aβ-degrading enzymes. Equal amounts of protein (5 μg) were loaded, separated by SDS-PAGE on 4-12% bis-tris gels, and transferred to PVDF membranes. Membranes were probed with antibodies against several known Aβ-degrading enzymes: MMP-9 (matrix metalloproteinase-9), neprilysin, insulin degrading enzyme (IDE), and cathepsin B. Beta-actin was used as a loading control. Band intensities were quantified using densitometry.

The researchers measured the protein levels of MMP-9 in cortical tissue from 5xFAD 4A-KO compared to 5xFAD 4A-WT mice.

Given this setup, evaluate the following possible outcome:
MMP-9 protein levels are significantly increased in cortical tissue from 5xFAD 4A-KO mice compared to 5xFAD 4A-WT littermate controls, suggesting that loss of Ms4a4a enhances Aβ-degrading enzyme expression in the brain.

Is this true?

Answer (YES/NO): NO